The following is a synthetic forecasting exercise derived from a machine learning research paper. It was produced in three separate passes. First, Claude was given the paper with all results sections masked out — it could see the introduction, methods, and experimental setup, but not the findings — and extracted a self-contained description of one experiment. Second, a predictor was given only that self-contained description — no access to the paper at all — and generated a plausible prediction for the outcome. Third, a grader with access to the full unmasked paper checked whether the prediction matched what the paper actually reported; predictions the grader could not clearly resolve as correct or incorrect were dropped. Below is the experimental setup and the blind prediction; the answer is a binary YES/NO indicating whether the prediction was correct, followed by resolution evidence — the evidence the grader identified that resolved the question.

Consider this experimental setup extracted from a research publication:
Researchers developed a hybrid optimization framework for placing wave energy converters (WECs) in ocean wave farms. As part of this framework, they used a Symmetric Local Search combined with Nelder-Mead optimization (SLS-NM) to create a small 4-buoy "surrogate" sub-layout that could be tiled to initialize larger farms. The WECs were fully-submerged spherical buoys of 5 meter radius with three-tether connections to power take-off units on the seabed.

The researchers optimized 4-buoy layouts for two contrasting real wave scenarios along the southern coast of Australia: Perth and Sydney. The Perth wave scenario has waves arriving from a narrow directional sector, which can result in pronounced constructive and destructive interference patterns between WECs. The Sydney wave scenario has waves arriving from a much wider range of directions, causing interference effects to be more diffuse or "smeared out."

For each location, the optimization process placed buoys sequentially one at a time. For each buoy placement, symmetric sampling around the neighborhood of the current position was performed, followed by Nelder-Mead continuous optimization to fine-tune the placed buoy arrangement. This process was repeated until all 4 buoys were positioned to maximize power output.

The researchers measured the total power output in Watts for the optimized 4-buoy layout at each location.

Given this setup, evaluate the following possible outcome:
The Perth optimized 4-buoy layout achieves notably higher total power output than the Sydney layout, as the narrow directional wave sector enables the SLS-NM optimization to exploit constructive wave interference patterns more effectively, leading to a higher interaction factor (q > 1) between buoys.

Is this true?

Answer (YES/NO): NO